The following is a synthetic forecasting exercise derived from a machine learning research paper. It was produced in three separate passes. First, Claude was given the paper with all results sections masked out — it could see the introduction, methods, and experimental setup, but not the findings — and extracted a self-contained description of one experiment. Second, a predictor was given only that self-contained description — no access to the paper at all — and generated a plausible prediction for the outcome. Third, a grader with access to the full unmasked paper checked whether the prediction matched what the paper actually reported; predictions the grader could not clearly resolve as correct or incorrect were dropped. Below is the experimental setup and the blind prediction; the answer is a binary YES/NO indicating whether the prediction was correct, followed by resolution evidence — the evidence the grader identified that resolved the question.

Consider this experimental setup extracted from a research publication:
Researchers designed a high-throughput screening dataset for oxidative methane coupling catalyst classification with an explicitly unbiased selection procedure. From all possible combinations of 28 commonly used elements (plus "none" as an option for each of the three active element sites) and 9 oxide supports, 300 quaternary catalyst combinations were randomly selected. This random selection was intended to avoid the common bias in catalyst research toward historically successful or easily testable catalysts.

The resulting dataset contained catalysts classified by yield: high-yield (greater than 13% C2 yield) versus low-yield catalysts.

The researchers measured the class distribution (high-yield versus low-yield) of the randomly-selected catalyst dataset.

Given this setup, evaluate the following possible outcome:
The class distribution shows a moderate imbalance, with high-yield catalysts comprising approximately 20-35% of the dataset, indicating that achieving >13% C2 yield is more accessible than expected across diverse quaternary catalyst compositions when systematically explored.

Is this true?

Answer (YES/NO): NO